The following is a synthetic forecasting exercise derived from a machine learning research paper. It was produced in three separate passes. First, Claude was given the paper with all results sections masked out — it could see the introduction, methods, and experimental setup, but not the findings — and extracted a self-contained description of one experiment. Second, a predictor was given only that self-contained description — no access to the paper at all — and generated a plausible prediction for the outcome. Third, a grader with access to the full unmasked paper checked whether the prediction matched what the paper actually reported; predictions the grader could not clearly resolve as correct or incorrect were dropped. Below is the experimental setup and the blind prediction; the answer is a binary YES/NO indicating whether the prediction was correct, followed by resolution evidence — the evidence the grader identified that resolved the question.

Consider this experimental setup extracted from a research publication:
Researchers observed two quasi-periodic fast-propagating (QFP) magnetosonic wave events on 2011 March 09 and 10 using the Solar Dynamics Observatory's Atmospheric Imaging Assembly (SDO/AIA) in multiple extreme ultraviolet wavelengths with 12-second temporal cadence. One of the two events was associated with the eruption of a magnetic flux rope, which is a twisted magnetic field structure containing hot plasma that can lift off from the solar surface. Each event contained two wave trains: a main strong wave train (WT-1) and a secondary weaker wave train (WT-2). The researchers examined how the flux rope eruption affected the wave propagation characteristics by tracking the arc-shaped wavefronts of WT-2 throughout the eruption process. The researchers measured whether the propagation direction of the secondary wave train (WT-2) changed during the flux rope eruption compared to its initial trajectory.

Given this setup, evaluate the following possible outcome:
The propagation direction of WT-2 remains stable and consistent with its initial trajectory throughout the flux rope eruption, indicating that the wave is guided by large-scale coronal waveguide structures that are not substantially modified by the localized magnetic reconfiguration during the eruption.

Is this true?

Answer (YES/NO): NO